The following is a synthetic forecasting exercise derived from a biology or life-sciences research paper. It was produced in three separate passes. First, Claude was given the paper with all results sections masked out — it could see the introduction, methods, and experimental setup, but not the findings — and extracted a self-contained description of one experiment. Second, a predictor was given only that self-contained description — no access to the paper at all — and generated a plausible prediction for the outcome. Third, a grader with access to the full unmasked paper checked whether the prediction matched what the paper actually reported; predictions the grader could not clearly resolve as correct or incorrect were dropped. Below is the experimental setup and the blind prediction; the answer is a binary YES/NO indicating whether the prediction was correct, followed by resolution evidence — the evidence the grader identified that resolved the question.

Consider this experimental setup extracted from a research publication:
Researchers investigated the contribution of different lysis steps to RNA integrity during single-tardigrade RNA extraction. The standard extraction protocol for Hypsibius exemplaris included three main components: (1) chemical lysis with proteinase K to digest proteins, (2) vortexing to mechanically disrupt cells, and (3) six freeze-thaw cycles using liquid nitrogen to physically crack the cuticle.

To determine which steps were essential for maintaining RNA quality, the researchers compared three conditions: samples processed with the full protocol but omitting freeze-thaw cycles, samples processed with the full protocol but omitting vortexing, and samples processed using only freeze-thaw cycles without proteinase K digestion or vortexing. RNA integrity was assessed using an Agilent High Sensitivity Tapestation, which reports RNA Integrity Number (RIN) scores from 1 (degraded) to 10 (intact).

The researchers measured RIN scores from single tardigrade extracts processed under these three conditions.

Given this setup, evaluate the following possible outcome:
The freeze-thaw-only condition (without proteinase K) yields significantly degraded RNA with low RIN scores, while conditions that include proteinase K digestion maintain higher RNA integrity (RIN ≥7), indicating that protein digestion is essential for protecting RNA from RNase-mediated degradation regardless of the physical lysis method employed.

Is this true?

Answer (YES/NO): NO